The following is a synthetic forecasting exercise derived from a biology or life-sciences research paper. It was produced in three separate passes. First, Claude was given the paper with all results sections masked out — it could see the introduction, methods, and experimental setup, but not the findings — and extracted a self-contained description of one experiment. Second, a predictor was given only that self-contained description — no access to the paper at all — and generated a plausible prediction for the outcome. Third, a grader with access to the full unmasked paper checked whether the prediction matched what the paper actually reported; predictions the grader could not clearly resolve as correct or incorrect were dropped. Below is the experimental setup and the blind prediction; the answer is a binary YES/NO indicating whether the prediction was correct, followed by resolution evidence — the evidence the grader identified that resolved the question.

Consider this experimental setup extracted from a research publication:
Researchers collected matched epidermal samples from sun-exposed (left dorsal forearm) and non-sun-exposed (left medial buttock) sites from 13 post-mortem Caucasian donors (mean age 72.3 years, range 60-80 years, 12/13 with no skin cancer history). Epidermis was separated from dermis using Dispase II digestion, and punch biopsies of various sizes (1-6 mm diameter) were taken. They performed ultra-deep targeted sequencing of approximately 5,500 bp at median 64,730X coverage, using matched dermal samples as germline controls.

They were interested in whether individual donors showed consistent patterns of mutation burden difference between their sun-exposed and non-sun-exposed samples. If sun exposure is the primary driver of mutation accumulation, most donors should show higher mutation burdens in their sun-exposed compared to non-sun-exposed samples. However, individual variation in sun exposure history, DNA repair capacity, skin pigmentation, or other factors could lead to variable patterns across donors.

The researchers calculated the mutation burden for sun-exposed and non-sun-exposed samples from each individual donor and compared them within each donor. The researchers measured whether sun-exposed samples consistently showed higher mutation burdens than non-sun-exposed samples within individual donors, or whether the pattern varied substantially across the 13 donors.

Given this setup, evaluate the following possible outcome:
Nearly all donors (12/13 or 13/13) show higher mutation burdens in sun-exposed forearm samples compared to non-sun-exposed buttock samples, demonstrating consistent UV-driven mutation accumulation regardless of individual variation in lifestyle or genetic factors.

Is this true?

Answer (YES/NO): YES